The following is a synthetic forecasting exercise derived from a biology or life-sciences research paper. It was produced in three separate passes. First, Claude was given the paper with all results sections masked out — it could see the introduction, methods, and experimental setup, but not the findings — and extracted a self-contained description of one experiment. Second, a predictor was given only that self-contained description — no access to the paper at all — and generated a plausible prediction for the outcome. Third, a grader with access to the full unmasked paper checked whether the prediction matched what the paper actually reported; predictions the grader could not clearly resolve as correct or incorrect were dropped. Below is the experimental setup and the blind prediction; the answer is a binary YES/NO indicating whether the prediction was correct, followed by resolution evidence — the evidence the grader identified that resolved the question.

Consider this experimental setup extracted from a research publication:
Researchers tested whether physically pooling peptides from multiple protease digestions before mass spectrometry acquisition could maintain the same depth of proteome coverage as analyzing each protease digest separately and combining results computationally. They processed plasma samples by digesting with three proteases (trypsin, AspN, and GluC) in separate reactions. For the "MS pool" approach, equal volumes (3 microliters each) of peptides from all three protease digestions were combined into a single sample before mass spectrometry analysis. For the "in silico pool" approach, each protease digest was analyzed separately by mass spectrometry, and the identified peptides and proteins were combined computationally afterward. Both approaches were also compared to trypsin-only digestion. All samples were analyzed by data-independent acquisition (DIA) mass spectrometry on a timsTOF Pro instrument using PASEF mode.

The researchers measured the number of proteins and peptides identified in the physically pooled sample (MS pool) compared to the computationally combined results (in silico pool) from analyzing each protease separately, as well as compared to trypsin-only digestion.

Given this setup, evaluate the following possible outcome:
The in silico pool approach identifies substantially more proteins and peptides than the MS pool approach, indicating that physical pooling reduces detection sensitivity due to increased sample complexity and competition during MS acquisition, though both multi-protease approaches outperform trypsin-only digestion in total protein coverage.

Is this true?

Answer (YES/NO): NO